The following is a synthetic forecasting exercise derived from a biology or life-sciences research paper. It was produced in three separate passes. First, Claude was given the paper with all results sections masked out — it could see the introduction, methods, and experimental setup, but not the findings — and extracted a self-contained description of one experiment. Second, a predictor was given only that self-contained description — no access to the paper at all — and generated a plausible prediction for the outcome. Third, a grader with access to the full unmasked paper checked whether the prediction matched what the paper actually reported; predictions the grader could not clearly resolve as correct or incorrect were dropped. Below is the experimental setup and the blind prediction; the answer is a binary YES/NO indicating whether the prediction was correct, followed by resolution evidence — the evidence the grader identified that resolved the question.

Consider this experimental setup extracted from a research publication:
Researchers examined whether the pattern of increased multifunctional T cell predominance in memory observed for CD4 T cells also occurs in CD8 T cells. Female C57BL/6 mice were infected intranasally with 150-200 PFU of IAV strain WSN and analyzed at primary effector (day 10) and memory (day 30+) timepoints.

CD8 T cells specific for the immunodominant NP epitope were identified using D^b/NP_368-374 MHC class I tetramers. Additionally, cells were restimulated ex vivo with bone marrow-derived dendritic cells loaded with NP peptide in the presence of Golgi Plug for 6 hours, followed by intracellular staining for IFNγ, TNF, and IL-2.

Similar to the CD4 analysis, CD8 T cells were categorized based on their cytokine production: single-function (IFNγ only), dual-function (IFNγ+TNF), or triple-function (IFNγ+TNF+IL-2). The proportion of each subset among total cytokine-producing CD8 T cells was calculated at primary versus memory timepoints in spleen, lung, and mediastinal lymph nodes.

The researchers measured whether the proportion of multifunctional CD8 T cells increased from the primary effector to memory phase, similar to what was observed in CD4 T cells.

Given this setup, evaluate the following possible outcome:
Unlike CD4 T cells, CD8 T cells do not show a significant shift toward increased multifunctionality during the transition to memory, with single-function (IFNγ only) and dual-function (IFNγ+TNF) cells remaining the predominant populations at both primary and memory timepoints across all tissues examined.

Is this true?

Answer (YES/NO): YES